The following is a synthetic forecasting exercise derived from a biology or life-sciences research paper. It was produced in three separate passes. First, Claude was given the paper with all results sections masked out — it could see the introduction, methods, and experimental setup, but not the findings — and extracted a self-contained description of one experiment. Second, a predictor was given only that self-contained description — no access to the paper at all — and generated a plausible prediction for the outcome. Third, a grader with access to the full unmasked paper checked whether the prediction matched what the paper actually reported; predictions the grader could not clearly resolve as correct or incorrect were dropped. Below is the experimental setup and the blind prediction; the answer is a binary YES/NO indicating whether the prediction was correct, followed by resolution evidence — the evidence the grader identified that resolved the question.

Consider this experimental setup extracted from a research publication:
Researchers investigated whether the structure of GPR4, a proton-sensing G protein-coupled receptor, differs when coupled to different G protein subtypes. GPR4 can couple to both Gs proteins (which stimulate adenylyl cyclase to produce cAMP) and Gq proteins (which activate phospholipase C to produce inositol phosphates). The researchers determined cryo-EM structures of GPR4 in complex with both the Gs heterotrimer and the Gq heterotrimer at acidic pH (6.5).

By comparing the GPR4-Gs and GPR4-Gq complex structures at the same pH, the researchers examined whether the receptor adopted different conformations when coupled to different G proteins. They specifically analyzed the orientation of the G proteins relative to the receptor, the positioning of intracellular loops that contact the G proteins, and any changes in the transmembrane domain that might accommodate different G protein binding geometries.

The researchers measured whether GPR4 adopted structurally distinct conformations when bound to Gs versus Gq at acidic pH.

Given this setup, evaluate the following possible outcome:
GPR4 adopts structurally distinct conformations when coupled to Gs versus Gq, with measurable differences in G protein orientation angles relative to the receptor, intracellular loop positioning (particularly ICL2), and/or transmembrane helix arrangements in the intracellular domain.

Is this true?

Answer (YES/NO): NO